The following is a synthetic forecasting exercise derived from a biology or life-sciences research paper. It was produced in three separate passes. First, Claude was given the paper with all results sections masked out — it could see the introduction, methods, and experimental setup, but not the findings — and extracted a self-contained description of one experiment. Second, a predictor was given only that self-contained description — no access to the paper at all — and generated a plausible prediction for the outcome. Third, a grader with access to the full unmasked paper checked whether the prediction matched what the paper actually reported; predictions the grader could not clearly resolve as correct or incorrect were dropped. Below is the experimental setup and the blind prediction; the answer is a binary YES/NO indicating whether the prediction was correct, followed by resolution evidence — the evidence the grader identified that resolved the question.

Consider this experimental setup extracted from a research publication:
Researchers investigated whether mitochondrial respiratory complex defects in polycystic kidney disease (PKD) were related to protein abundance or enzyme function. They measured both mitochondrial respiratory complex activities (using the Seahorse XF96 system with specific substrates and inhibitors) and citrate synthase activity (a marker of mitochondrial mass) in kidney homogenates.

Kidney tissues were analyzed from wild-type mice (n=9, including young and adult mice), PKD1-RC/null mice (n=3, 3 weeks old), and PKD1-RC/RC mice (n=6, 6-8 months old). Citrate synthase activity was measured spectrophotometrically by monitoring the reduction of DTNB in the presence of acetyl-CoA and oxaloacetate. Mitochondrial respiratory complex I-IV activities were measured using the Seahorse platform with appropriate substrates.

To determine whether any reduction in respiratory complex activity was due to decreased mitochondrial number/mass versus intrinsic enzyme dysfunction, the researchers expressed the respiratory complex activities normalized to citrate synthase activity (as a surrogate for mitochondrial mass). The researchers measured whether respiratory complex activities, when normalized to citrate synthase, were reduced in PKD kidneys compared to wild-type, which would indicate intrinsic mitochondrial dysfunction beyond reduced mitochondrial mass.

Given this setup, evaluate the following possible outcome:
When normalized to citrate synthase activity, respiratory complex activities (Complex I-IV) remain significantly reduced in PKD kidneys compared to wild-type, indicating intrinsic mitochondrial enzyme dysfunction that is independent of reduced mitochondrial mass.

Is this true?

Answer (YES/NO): NO